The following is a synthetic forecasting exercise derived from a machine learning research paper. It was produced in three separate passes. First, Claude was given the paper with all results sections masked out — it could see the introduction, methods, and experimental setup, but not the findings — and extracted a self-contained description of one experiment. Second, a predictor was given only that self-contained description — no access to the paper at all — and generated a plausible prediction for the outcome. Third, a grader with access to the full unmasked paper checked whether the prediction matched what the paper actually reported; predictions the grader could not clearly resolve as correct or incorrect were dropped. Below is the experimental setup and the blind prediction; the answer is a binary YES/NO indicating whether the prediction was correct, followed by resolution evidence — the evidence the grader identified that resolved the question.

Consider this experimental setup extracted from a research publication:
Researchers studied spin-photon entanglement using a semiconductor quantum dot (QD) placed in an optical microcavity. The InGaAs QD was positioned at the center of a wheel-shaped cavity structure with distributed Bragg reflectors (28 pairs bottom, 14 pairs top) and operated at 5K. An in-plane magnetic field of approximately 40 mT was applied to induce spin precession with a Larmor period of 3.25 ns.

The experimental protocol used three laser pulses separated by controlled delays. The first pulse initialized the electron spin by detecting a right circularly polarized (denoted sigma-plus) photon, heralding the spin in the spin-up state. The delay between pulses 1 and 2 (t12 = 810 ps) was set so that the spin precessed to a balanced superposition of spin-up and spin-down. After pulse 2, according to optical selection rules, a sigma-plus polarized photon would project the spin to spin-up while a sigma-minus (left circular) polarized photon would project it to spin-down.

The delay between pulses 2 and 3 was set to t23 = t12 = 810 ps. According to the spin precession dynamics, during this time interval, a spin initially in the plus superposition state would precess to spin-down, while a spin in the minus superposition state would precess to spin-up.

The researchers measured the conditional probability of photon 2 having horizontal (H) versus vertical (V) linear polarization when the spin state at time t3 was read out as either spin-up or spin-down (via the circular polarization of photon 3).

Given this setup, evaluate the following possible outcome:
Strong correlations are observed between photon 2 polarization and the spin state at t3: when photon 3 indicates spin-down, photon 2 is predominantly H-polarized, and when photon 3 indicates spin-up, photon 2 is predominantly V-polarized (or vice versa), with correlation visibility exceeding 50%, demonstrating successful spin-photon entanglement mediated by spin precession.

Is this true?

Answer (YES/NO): YES